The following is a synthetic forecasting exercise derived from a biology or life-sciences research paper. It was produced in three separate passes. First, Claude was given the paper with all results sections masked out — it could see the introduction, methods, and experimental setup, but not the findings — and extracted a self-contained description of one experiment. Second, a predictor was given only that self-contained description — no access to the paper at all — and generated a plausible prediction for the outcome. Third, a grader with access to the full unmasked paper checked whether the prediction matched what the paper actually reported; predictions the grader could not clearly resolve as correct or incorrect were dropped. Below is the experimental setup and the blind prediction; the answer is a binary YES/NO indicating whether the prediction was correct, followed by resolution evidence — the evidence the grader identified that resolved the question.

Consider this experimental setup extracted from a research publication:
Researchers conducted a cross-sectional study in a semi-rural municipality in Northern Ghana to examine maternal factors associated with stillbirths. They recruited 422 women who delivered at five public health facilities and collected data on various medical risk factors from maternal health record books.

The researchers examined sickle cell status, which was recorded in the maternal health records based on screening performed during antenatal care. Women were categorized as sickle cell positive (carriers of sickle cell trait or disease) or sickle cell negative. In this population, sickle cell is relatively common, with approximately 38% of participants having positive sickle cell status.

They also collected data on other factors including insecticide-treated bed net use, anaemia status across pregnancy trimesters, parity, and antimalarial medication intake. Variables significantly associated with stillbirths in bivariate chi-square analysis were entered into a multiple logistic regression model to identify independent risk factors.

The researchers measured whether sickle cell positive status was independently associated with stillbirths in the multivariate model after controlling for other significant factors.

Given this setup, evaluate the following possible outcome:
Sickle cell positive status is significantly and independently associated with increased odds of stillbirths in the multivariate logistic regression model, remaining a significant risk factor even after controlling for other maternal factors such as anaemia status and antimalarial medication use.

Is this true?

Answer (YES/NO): YES